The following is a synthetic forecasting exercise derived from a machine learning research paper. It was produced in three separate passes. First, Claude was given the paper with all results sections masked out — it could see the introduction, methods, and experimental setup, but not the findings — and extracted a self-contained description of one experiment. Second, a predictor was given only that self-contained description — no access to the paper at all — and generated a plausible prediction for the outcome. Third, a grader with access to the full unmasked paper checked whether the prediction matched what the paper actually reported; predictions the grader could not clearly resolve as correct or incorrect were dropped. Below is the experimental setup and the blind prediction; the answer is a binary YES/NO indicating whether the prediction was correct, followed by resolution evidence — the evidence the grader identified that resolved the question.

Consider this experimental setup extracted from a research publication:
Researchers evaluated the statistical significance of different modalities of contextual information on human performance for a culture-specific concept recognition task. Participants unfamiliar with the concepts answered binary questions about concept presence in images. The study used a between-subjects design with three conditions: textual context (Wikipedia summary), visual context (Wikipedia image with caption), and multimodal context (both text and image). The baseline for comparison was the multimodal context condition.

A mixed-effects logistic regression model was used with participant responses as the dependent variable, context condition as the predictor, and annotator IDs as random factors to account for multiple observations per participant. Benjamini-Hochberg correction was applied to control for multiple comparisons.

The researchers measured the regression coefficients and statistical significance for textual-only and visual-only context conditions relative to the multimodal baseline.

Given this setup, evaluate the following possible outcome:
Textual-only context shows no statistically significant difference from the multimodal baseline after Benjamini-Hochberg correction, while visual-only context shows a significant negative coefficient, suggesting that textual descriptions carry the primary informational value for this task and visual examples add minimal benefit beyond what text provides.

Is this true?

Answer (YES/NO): NO